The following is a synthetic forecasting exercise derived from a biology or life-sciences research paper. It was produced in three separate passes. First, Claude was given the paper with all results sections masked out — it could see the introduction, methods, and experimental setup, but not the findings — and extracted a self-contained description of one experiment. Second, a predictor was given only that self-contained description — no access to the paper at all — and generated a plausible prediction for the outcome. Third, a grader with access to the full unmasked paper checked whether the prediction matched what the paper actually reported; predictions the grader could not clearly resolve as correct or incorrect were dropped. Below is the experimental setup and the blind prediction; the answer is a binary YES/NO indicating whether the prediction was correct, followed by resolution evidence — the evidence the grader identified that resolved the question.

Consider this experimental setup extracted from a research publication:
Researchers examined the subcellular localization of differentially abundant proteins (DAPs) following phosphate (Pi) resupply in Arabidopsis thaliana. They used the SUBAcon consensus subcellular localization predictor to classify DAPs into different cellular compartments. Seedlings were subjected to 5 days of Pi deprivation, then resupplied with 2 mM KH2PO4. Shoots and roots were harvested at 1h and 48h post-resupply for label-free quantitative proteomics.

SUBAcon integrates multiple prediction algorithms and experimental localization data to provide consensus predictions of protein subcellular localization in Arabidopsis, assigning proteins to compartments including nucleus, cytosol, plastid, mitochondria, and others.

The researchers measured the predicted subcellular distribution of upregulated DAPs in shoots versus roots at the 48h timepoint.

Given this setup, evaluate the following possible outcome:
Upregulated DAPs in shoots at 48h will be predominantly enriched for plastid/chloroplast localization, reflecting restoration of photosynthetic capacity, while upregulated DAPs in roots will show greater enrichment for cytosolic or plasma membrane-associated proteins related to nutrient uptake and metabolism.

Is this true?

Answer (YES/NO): NO